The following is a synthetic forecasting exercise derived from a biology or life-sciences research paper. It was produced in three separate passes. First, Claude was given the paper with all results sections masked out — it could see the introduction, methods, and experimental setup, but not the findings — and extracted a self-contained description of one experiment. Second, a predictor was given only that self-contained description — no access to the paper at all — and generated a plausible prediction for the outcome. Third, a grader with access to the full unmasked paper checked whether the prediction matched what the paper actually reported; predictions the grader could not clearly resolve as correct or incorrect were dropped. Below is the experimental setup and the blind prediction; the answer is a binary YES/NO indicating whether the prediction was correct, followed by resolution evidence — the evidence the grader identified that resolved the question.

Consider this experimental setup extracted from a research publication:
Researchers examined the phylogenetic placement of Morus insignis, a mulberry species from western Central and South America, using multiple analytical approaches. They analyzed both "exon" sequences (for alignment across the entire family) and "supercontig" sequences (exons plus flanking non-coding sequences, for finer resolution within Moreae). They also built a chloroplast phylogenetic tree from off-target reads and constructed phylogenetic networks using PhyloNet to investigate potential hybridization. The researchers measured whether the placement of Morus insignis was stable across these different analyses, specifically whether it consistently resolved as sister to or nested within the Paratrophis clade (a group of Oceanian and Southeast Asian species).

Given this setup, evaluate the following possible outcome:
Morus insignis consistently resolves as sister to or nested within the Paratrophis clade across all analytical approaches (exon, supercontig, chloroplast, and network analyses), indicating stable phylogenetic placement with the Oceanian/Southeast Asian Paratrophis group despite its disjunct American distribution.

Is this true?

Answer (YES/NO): NO